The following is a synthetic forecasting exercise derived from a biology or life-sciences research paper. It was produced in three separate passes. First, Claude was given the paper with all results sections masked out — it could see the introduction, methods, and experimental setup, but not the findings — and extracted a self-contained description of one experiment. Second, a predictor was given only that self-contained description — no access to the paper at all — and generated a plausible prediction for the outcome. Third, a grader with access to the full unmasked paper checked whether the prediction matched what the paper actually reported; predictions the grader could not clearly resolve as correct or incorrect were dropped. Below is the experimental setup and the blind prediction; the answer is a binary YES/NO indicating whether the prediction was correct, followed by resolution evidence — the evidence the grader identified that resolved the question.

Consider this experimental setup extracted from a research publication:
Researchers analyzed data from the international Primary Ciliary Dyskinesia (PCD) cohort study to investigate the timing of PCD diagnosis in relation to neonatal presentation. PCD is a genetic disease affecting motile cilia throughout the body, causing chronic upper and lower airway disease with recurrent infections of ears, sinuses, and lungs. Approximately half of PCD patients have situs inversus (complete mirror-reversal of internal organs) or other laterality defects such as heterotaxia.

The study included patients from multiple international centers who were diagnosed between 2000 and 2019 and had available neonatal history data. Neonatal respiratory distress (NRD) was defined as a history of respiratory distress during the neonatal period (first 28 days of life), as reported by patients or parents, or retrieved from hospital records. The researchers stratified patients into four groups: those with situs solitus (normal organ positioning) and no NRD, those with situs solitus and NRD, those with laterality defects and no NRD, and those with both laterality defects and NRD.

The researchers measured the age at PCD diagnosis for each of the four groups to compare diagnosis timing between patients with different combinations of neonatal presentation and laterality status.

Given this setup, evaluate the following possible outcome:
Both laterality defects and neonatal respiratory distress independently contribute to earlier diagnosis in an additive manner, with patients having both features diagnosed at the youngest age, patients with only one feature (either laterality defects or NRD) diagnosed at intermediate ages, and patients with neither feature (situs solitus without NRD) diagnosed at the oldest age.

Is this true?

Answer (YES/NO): NO